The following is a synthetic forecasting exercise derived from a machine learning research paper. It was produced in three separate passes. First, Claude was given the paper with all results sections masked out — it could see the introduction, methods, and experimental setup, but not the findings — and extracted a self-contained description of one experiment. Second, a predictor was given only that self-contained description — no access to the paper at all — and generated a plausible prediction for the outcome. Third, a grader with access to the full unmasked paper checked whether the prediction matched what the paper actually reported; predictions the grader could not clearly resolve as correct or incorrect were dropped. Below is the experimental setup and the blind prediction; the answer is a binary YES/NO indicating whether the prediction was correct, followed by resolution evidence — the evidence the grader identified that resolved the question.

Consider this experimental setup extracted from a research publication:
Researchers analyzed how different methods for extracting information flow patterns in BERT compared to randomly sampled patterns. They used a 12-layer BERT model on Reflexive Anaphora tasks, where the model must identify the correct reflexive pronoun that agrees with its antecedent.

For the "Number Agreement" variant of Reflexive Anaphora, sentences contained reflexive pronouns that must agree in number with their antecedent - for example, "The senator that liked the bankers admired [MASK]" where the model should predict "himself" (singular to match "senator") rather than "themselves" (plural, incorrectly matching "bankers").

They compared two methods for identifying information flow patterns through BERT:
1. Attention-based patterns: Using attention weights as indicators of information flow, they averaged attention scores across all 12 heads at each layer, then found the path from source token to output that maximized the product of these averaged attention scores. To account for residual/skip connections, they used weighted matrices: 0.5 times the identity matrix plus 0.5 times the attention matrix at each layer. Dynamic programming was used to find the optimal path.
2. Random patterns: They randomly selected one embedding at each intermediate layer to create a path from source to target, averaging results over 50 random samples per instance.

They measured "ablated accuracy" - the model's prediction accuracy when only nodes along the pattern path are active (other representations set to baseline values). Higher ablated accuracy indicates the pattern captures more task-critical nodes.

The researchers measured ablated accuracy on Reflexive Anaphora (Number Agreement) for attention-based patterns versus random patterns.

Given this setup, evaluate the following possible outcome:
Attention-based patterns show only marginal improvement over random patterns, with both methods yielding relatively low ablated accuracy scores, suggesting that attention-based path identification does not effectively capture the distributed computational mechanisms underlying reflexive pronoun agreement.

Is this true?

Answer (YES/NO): YES